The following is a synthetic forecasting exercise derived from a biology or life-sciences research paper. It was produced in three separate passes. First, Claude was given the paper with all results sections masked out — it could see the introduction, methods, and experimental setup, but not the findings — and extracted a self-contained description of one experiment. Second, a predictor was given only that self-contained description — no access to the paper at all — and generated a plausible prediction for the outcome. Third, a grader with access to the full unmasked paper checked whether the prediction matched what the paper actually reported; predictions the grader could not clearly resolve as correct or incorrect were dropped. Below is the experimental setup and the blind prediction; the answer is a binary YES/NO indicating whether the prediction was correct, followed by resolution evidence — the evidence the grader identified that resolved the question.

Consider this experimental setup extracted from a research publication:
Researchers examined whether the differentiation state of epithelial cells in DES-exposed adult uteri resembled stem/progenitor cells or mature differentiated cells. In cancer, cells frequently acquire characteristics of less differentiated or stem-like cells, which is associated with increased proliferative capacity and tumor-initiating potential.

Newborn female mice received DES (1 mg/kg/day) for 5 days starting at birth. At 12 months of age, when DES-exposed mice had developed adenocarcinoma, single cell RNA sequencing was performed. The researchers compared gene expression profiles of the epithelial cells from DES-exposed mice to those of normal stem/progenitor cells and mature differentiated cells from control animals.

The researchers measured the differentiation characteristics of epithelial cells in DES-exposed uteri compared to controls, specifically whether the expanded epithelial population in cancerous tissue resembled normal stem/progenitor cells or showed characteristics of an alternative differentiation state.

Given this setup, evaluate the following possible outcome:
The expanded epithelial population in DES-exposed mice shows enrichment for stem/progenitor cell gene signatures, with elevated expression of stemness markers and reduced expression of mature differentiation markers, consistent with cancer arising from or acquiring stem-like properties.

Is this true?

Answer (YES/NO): NO